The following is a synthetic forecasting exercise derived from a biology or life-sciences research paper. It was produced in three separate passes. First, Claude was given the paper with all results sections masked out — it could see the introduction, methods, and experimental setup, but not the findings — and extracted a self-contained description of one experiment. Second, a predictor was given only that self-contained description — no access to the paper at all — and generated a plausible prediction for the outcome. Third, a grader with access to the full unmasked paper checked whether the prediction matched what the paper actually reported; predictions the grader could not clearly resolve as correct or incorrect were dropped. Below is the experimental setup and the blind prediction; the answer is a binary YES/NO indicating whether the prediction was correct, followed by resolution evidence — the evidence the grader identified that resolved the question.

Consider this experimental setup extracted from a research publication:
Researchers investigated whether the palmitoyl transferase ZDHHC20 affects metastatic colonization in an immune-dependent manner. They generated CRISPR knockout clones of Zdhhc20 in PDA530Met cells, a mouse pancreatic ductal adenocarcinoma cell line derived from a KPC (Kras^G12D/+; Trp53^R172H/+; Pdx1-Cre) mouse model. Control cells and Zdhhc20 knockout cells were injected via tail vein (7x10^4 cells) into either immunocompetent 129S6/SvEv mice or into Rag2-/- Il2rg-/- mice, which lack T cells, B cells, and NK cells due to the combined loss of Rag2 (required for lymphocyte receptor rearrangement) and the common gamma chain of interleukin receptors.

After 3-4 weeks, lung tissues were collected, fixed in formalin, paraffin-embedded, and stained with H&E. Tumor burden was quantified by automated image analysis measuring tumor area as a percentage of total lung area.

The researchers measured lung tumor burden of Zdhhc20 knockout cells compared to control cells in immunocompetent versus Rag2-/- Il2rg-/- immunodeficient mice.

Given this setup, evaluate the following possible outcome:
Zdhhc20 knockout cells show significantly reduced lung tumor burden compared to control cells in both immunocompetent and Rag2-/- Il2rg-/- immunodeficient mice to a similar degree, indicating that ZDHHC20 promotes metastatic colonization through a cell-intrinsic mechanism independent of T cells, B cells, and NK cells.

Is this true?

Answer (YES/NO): NO